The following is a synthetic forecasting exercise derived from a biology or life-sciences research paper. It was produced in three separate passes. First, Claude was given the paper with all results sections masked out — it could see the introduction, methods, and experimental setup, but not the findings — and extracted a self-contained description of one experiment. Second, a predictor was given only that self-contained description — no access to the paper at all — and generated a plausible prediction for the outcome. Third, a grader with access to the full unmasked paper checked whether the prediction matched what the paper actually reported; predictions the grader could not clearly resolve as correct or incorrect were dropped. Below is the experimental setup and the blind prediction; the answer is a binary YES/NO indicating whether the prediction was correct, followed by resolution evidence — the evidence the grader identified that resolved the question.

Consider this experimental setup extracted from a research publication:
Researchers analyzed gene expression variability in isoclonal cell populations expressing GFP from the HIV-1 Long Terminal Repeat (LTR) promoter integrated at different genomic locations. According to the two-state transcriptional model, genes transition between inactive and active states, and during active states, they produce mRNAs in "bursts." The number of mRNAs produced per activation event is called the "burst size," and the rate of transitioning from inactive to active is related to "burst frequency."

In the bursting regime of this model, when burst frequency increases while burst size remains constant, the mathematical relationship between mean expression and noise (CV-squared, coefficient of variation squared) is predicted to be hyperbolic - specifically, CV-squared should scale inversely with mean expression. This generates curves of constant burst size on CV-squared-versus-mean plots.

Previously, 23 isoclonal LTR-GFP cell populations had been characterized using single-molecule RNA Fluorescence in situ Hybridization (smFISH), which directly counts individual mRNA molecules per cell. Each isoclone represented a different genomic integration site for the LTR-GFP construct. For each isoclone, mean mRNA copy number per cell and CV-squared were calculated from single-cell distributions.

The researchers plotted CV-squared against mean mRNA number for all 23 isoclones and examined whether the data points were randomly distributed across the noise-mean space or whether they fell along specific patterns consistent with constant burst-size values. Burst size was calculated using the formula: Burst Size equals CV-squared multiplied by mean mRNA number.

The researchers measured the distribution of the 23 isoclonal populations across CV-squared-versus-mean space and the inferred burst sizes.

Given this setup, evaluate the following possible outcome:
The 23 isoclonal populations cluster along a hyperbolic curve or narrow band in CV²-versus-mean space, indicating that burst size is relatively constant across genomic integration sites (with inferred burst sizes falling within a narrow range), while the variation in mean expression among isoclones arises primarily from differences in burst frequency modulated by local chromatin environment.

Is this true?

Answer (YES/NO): NO